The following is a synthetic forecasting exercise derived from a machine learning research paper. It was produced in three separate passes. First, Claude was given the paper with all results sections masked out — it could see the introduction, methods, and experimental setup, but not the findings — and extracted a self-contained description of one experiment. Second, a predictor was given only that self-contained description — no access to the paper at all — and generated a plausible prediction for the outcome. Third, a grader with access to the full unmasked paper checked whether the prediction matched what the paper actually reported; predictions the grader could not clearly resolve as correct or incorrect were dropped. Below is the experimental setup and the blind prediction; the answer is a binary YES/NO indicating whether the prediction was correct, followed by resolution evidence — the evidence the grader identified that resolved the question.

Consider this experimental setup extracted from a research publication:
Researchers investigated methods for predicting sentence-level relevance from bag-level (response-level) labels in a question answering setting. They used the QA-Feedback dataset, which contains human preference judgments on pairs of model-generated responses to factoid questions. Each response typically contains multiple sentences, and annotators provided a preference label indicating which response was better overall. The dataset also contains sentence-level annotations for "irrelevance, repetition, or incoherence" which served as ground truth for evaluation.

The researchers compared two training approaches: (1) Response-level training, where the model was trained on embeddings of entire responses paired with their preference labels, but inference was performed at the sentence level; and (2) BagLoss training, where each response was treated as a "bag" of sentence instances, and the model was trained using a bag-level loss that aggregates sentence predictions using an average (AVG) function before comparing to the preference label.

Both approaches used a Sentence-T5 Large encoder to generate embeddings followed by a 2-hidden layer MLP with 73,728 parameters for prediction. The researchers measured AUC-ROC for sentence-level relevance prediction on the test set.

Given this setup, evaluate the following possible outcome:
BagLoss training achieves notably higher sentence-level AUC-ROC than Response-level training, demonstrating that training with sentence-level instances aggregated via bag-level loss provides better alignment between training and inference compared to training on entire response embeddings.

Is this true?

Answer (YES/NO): NO